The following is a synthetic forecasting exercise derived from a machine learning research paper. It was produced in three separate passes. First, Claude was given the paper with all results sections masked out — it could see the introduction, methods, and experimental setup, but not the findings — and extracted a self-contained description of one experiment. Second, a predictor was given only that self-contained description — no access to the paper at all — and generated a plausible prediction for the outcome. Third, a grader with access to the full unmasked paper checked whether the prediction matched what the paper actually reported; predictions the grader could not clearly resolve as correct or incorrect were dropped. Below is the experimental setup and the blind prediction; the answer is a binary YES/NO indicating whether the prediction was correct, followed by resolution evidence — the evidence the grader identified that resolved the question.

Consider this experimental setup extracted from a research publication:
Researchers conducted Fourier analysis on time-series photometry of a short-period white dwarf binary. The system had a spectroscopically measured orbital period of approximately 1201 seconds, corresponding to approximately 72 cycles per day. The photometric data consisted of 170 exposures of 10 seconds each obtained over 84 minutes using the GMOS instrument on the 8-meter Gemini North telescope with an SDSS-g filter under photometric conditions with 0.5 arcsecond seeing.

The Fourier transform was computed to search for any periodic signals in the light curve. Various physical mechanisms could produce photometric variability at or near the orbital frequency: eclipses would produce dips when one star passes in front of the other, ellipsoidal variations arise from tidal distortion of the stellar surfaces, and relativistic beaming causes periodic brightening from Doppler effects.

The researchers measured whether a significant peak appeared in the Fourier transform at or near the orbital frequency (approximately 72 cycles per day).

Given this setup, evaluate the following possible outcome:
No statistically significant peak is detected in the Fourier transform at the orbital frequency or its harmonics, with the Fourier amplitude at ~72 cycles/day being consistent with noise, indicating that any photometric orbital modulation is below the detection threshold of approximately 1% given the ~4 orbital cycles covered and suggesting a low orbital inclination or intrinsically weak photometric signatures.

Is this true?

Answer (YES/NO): NO